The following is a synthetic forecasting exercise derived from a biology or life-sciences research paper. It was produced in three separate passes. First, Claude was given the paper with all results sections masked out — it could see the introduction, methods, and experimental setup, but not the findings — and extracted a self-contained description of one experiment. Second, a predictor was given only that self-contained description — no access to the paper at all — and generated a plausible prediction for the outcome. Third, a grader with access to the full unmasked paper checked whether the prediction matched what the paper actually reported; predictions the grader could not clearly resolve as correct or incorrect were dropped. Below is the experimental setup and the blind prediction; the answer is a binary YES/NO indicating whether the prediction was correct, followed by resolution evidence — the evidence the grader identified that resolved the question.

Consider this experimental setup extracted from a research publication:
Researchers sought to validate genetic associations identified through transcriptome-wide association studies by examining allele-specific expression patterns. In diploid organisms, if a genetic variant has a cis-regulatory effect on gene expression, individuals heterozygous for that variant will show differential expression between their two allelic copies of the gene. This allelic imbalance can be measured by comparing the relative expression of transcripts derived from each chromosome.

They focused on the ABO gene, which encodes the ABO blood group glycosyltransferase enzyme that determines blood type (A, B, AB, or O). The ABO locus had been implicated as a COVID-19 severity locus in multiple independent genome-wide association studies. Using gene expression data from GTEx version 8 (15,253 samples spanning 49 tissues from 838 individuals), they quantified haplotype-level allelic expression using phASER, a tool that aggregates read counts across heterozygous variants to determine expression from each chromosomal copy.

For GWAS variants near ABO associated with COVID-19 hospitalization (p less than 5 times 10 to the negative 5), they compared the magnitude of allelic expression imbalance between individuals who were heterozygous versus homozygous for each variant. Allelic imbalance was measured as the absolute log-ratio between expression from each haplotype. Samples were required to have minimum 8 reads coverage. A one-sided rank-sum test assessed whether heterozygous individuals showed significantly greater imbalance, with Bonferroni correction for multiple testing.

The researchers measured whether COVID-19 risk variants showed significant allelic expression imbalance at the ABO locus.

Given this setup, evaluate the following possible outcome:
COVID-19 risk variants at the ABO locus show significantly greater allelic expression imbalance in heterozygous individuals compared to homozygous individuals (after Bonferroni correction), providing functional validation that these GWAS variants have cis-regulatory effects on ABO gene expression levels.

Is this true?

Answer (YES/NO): YES